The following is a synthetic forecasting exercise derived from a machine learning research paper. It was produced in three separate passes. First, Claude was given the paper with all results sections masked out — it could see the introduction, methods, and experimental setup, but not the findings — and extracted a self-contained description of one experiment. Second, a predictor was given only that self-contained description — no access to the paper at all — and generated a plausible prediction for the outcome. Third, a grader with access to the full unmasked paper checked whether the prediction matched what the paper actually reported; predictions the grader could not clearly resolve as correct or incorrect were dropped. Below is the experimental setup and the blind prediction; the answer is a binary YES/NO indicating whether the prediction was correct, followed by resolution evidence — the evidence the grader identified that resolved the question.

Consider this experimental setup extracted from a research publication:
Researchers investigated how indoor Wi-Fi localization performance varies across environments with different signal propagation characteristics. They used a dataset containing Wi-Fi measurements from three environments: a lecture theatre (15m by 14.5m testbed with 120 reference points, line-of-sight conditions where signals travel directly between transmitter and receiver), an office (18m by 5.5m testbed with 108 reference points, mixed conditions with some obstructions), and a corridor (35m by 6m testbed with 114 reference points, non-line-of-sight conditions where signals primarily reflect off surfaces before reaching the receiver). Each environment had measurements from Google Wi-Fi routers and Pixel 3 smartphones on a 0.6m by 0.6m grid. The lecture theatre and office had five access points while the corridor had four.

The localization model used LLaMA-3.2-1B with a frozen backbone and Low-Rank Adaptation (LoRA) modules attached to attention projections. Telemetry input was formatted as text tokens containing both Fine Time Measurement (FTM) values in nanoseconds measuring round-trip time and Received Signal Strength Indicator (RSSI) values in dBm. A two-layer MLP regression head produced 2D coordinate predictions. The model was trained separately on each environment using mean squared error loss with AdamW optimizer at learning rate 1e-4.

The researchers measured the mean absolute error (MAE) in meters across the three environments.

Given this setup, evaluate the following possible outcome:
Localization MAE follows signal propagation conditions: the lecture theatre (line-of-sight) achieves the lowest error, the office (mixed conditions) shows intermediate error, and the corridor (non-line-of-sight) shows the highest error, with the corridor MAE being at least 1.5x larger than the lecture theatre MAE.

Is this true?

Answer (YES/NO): NO